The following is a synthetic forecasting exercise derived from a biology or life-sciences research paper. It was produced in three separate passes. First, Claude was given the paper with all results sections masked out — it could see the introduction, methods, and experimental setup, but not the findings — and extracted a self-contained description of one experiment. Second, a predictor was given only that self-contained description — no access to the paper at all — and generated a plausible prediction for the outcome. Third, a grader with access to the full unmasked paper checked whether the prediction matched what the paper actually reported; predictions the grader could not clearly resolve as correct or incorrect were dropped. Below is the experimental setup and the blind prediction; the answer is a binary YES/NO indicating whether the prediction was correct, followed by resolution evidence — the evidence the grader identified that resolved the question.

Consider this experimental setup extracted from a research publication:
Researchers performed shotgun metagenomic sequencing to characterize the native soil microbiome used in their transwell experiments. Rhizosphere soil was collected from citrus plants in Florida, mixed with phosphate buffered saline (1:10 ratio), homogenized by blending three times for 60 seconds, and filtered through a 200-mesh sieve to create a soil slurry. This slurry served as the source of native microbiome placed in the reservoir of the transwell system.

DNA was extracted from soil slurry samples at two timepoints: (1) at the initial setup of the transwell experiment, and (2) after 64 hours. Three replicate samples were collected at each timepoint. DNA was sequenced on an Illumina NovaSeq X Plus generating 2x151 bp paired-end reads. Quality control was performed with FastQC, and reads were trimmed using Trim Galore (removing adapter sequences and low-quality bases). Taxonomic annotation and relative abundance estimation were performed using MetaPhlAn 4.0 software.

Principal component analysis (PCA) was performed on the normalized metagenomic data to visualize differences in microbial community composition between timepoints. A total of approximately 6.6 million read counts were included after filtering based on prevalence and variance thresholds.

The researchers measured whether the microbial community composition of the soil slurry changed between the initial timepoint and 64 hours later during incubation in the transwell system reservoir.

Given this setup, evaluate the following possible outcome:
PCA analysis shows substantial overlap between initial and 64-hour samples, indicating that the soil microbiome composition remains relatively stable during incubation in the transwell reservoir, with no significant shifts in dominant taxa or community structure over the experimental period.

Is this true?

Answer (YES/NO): NO